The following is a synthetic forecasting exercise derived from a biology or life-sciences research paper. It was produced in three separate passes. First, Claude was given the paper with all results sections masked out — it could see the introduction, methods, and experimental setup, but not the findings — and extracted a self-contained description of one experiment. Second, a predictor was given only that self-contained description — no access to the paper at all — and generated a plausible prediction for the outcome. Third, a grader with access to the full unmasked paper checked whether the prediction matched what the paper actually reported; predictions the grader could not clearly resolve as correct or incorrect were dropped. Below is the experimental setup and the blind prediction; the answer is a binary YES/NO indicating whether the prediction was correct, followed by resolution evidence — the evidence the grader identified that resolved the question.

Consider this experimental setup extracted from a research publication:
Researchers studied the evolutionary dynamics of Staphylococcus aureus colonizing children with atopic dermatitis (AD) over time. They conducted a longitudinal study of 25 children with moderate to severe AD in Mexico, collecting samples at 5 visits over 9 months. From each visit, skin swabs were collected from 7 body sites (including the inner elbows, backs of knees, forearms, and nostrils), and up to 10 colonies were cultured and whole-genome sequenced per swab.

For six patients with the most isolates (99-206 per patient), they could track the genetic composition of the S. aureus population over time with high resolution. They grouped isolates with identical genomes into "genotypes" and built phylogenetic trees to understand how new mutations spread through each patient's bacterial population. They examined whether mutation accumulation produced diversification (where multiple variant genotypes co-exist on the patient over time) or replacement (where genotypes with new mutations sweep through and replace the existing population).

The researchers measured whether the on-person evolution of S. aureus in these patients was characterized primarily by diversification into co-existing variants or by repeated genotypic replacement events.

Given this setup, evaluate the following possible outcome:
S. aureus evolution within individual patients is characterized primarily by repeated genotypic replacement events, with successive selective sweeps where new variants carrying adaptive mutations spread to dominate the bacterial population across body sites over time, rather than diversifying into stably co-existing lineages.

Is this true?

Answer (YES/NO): YES